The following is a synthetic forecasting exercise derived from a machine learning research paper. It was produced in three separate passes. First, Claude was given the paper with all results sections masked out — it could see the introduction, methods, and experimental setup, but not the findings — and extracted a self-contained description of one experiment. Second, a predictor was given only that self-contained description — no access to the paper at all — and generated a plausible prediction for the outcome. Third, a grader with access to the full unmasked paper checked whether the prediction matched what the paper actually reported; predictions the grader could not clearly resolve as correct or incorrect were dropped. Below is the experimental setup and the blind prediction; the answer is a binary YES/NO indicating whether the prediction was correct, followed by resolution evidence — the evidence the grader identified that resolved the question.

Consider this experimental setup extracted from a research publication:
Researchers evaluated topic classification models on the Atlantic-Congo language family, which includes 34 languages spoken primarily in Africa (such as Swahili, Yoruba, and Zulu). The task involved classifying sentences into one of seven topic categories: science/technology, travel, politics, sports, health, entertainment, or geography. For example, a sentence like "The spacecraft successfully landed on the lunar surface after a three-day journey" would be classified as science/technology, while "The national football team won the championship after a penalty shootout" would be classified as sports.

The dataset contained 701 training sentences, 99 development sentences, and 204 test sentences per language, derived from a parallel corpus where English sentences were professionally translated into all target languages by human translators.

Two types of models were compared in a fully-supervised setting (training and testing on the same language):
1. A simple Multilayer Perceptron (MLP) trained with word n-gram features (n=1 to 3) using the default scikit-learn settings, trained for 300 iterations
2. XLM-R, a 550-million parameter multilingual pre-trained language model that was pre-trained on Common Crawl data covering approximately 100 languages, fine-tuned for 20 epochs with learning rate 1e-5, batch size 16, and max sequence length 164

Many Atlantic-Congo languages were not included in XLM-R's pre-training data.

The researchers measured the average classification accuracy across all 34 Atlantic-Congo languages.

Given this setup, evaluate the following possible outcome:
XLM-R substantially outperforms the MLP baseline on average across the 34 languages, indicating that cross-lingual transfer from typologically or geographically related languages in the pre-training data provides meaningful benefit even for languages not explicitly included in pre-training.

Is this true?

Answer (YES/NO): NO